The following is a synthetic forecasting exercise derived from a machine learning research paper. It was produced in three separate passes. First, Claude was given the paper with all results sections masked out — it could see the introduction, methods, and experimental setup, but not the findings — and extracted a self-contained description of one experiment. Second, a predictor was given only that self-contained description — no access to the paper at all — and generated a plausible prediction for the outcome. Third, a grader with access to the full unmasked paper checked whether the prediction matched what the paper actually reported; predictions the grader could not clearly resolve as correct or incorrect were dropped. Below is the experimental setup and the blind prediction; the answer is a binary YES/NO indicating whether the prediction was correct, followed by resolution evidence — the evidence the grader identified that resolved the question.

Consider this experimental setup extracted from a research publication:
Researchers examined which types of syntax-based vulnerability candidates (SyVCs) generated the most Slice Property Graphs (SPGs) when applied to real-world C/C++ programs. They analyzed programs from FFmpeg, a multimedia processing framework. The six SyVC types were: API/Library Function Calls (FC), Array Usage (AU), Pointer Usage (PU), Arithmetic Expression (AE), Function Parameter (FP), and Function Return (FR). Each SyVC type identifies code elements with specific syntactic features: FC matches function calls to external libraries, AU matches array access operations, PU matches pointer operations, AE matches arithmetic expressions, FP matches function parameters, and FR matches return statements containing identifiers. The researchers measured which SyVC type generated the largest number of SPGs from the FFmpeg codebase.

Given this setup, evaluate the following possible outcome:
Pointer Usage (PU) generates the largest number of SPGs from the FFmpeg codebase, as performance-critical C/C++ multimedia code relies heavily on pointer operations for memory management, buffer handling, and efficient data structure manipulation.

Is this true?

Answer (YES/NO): YES